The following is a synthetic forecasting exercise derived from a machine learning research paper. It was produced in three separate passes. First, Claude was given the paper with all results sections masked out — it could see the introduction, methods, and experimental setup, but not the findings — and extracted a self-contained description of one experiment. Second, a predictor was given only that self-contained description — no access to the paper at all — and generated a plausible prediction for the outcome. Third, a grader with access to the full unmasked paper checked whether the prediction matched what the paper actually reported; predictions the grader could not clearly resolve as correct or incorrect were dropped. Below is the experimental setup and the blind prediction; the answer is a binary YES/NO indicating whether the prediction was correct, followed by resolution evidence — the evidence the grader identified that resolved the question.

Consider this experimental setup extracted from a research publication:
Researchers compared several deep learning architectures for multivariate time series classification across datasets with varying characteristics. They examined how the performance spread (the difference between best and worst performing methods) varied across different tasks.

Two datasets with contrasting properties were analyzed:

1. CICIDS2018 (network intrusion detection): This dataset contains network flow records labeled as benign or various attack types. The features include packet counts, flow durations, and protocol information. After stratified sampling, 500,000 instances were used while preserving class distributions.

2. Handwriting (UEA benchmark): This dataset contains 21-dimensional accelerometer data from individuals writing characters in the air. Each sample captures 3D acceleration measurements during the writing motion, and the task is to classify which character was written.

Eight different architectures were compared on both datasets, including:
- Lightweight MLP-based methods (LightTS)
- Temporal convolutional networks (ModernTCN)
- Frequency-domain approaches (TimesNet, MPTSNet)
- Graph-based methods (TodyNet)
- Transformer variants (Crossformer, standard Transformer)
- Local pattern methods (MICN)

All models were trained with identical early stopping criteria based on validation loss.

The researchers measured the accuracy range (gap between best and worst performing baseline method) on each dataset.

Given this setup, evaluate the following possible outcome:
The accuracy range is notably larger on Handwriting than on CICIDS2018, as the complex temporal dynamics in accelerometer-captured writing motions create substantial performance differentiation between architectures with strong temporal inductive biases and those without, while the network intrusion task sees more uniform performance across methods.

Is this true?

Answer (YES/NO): YES